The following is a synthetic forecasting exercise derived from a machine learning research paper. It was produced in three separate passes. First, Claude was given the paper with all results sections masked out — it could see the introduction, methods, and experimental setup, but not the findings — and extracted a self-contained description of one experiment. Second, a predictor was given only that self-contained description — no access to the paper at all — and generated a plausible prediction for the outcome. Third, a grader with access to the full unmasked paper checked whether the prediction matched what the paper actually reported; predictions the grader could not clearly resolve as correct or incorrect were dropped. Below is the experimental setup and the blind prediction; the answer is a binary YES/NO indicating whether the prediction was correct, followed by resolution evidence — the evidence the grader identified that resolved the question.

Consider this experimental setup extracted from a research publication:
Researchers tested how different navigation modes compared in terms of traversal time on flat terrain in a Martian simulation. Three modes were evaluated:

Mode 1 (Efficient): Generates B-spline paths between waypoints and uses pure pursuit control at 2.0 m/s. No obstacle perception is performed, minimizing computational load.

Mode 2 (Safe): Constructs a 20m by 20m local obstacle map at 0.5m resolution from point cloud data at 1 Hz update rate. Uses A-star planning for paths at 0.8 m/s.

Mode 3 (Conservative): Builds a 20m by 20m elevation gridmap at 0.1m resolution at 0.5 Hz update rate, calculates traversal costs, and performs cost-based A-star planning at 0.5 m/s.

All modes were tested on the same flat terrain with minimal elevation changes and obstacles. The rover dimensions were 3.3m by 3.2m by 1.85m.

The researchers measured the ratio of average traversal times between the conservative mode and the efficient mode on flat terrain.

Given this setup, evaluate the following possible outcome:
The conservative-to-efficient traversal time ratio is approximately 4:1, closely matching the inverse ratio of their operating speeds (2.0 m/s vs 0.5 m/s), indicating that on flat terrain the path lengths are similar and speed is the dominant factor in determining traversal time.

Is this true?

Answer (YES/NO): YES